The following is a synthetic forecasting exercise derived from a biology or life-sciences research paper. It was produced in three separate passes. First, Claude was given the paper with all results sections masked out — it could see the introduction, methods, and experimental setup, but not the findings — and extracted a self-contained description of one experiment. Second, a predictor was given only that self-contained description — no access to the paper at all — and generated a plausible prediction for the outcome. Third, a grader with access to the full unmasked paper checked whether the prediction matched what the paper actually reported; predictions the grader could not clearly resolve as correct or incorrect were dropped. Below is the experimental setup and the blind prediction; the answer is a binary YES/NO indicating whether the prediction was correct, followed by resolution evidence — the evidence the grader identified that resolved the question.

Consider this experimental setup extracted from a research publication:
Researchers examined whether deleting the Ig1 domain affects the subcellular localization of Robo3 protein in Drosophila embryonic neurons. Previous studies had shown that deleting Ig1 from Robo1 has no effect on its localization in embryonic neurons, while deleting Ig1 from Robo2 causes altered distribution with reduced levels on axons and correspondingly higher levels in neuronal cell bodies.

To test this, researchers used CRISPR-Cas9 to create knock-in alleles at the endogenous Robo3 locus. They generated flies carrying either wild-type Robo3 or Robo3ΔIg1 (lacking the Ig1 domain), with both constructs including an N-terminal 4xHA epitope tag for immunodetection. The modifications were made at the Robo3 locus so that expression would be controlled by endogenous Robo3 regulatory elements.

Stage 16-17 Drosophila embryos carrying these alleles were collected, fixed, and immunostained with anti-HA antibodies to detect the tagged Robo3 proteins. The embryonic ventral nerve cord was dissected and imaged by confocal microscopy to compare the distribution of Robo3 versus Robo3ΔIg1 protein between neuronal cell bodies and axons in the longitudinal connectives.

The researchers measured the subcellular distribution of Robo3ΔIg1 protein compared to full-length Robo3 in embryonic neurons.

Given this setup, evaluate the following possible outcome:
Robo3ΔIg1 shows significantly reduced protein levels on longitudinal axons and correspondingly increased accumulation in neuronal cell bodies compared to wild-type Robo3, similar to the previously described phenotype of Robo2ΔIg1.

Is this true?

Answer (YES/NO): YES